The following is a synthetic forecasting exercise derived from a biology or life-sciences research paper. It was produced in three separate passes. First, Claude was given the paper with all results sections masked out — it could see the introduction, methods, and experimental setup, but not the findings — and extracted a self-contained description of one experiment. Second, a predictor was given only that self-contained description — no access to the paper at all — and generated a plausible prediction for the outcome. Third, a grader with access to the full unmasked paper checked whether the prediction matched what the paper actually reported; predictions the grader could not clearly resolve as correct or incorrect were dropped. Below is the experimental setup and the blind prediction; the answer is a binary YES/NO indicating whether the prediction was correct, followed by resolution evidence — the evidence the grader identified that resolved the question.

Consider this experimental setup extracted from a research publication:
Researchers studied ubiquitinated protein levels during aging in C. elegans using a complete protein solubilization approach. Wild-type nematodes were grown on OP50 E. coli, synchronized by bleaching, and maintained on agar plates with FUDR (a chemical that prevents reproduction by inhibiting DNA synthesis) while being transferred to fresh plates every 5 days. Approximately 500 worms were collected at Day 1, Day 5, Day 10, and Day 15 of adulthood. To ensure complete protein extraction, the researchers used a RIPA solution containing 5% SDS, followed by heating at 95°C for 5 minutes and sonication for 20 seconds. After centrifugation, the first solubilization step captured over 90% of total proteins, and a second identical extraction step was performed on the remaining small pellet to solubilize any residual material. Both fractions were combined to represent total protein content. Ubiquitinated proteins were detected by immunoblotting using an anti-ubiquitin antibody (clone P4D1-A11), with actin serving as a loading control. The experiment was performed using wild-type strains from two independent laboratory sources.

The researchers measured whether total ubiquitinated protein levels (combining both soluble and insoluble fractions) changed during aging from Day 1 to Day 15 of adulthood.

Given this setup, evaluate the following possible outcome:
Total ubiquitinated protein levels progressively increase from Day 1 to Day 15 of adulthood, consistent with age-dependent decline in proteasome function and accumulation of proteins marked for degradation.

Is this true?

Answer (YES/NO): NO